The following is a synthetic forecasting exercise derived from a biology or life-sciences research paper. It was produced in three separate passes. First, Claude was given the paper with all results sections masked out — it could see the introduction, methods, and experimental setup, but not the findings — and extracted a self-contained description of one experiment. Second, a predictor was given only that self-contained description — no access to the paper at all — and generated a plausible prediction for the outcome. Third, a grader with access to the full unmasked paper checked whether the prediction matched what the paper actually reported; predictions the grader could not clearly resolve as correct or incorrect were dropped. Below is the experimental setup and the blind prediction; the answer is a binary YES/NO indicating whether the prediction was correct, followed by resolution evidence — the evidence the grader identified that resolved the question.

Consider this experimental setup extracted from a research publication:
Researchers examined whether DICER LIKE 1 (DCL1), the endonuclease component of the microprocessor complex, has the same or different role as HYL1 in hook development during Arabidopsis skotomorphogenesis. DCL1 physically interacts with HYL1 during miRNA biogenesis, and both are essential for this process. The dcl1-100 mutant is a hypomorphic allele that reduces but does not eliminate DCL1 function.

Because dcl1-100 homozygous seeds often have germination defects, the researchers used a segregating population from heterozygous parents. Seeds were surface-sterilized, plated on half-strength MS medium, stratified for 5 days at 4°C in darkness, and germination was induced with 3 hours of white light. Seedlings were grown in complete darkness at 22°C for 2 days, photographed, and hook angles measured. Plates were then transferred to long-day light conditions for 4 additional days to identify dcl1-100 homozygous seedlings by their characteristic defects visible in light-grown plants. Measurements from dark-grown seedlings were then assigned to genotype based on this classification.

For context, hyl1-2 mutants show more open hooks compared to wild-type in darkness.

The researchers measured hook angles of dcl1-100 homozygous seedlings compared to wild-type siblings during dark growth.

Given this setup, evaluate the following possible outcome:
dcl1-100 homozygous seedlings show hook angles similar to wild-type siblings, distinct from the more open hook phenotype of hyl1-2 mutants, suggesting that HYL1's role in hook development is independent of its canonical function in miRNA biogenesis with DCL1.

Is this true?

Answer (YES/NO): NO